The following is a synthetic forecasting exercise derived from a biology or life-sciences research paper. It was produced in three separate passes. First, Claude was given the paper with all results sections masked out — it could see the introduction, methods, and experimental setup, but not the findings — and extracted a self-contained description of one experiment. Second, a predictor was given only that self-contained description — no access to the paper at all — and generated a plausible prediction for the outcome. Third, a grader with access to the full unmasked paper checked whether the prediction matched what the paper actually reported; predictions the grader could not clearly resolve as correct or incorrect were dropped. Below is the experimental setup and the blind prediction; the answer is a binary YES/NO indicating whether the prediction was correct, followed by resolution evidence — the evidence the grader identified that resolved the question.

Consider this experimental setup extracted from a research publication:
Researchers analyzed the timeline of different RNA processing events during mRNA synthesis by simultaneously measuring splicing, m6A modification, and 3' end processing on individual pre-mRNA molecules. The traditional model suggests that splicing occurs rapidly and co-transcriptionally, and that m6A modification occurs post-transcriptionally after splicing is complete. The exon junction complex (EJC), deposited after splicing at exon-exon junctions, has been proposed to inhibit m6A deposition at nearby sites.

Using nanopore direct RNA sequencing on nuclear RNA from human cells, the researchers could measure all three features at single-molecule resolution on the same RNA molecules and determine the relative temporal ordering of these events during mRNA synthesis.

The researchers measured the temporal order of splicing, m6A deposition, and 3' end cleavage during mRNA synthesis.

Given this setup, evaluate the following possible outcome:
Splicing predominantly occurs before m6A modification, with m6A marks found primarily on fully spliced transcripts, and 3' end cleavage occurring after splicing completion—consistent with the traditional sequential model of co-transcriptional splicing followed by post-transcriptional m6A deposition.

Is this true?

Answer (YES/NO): NO